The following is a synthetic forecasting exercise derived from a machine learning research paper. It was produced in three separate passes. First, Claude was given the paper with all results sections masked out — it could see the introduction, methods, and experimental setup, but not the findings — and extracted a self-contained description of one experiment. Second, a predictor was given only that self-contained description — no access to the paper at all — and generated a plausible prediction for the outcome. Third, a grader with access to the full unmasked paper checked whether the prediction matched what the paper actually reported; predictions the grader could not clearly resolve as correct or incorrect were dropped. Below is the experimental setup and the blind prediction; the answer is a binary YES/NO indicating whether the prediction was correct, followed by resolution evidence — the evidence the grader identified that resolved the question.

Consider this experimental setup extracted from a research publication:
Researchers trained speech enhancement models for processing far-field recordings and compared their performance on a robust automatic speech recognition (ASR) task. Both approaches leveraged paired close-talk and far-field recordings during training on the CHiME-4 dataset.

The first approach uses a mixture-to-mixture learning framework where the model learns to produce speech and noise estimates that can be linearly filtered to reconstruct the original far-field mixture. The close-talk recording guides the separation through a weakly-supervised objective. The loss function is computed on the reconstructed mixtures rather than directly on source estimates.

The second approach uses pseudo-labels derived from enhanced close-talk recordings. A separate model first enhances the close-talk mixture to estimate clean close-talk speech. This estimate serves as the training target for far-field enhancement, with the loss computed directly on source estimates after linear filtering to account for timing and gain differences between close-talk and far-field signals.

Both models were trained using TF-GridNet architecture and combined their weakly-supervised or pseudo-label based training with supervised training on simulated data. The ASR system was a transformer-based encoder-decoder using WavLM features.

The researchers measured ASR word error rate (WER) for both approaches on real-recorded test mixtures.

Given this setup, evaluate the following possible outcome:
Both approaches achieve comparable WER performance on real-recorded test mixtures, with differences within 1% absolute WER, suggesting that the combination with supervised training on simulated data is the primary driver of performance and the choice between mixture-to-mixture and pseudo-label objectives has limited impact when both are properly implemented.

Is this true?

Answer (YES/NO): YES